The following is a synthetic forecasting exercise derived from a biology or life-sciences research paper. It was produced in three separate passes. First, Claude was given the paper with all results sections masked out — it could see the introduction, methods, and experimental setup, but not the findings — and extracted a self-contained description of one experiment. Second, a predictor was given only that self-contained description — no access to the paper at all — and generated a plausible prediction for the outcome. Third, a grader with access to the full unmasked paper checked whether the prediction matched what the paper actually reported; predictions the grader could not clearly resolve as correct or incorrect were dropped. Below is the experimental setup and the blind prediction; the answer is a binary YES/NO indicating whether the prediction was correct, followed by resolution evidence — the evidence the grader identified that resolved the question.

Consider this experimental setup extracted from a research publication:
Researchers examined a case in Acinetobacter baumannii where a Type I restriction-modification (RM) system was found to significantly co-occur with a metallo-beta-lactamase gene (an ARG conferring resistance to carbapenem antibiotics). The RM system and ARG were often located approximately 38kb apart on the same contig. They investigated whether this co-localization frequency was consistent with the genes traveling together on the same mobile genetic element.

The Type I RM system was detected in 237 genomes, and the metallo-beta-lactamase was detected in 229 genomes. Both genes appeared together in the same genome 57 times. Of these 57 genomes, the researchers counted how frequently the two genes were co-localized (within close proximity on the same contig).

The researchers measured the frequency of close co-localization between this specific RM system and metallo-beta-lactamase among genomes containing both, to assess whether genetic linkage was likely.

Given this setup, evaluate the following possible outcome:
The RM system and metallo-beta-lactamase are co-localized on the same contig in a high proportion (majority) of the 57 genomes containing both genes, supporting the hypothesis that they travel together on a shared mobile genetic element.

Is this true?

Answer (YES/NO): NO